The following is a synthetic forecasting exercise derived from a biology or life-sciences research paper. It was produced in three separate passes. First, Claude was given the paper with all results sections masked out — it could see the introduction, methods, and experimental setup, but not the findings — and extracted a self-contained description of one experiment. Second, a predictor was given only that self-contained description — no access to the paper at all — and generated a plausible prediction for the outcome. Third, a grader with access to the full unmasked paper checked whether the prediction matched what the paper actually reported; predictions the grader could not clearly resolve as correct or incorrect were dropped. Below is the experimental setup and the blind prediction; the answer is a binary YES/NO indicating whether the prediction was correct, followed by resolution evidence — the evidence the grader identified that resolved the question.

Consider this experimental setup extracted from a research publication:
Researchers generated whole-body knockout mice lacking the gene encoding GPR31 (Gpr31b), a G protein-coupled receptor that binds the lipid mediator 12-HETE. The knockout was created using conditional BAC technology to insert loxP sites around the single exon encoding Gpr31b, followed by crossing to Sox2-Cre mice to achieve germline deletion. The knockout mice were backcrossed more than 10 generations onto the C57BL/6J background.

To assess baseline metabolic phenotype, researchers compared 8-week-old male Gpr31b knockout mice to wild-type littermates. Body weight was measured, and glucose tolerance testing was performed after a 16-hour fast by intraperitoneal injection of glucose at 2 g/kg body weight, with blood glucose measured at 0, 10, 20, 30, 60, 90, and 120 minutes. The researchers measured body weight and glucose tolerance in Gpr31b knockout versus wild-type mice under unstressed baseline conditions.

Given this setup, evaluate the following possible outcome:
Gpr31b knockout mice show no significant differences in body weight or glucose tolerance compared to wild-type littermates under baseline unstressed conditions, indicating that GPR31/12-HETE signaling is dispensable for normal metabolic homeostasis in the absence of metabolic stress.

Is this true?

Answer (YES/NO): YES